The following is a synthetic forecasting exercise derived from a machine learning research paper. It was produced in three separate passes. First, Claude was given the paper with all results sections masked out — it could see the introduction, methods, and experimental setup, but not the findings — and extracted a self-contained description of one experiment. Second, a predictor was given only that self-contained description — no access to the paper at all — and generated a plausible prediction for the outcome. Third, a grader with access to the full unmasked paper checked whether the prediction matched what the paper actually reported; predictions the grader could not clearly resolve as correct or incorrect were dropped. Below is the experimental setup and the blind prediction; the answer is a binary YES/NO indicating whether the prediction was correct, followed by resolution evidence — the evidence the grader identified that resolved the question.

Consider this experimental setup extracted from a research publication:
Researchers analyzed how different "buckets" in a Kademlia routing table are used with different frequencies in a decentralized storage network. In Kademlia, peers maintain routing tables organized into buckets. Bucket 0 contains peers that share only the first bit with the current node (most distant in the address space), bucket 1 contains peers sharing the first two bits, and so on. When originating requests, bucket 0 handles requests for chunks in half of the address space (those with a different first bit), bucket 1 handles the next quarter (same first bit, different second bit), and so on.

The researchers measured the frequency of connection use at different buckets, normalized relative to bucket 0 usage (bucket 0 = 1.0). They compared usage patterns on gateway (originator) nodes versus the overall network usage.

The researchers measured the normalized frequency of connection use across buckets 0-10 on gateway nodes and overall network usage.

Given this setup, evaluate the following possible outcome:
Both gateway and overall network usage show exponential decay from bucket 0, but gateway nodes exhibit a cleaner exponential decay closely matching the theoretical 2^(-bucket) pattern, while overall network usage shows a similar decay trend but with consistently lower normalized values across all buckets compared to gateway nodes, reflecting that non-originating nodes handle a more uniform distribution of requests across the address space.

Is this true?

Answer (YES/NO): NO